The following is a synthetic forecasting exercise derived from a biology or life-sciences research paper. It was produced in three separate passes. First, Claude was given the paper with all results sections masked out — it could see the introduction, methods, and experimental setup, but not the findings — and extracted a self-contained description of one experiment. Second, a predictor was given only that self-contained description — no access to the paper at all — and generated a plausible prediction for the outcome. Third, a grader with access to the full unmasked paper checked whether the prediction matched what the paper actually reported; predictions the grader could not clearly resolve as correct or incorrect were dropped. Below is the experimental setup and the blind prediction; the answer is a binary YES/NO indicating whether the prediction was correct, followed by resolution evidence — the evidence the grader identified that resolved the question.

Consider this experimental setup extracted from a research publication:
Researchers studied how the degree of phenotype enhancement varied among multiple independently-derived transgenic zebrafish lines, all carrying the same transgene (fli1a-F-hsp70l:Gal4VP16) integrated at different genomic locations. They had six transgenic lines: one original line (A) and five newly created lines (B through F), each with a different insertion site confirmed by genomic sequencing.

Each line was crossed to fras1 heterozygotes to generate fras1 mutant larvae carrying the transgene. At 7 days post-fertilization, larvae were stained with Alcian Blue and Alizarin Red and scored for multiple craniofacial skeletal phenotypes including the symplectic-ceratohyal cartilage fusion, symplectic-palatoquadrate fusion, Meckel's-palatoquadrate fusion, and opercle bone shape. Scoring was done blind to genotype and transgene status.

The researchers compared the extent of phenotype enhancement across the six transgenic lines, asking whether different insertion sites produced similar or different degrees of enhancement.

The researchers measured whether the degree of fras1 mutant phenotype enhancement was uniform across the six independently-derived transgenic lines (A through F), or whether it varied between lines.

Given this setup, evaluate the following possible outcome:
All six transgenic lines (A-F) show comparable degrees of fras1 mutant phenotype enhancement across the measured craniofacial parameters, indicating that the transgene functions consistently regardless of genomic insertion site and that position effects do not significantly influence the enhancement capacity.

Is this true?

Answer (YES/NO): NO